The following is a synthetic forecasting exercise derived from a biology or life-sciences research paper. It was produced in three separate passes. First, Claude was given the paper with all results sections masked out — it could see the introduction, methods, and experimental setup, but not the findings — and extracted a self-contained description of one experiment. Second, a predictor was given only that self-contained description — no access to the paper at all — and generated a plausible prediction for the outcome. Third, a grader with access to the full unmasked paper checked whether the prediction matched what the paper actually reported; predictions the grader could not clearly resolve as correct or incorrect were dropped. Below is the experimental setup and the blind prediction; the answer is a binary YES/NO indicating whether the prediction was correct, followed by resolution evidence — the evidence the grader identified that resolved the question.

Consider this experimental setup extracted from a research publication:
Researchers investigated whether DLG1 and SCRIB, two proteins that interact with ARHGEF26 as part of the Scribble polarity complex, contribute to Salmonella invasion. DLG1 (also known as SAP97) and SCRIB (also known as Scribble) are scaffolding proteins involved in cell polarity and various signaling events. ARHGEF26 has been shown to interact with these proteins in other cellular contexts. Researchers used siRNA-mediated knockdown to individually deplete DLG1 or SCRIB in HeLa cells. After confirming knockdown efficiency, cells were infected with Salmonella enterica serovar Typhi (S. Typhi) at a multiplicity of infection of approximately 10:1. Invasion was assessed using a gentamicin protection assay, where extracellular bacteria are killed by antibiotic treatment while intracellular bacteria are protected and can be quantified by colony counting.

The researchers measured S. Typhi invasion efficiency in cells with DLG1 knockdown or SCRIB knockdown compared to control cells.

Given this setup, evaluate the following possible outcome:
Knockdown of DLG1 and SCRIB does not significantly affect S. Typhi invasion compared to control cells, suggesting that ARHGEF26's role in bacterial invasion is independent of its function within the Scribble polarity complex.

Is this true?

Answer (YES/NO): NO